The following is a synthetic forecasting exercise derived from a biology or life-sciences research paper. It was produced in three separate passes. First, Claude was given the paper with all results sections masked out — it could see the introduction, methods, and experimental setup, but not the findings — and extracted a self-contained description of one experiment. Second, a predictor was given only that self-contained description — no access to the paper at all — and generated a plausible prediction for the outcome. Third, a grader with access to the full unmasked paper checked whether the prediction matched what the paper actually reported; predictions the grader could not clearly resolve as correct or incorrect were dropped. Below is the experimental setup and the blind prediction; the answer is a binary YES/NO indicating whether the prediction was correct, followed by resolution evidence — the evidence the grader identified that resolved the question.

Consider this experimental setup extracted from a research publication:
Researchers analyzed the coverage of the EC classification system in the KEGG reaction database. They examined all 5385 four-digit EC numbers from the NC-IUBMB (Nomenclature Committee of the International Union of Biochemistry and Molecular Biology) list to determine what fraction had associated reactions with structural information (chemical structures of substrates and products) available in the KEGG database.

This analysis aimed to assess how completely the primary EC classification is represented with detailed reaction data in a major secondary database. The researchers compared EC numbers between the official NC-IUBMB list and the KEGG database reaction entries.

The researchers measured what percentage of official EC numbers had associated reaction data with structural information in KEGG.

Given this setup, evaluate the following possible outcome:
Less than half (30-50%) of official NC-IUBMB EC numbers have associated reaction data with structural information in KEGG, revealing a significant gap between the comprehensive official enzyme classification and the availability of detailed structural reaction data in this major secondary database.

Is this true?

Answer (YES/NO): NO